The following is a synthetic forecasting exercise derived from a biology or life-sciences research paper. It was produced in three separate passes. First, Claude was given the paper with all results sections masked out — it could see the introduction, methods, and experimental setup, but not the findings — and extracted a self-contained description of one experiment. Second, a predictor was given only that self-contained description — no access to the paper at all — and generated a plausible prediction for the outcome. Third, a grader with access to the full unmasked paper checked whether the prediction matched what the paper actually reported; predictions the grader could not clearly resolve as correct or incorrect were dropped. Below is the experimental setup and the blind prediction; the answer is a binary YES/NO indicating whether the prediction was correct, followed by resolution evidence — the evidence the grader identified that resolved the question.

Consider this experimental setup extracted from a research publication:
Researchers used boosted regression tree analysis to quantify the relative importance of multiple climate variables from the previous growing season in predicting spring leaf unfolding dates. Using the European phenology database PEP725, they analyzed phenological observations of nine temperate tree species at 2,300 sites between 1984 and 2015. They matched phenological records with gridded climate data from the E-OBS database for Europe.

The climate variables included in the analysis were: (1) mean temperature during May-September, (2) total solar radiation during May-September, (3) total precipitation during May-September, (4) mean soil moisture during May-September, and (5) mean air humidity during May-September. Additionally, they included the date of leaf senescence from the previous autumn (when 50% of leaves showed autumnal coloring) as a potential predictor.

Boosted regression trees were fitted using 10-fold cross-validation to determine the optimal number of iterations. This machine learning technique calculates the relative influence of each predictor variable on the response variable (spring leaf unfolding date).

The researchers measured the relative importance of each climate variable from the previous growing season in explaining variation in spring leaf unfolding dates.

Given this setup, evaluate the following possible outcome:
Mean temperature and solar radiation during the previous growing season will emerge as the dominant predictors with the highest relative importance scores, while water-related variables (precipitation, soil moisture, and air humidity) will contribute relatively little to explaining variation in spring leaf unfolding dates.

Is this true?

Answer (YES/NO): NO